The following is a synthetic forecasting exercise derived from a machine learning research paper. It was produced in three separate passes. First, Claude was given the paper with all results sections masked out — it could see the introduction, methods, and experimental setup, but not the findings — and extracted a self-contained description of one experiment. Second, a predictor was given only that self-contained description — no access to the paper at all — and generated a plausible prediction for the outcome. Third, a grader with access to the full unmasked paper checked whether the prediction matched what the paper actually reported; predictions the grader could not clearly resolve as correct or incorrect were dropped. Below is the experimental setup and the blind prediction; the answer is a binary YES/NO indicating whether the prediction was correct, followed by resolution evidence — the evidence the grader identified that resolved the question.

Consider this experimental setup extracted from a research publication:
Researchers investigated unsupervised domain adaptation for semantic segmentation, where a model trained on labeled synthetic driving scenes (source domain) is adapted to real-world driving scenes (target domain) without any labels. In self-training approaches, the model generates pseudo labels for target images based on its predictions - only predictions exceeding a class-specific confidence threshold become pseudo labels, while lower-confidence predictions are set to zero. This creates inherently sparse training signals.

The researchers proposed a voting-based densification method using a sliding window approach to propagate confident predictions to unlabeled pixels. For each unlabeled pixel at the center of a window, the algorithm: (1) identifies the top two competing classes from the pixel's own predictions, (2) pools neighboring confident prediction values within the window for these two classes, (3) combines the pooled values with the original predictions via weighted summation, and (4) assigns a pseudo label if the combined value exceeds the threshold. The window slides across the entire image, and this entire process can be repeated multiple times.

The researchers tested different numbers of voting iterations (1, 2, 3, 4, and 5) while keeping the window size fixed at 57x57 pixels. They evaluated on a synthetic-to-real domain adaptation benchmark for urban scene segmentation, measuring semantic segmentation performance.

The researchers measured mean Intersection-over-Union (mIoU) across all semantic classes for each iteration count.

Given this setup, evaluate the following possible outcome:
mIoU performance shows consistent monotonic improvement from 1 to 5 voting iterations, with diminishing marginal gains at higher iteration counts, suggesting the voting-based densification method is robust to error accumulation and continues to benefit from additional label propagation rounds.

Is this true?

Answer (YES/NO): NO